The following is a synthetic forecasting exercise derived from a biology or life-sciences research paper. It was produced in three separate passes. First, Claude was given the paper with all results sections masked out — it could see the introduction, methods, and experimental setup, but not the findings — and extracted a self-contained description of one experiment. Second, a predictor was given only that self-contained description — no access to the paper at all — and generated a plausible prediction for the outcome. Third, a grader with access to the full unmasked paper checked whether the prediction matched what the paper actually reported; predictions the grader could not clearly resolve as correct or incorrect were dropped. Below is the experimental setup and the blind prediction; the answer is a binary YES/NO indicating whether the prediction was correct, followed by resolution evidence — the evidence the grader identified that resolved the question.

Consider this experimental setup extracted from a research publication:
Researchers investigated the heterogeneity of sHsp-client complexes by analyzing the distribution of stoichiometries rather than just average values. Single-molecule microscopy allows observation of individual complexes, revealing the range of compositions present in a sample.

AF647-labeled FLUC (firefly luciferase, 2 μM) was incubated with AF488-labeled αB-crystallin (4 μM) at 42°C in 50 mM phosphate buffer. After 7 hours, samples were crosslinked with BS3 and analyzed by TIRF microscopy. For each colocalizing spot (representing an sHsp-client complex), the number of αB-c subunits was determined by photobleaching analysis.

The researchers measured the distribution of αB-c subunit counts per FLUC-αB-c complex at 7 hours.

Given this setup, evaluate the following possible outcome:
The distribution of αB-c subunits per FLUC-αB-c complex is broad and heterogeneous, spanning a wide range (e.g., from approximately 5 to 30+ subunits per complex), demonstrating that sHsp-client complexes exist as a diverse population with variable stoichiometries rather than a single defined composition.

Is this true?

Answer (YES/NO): NO